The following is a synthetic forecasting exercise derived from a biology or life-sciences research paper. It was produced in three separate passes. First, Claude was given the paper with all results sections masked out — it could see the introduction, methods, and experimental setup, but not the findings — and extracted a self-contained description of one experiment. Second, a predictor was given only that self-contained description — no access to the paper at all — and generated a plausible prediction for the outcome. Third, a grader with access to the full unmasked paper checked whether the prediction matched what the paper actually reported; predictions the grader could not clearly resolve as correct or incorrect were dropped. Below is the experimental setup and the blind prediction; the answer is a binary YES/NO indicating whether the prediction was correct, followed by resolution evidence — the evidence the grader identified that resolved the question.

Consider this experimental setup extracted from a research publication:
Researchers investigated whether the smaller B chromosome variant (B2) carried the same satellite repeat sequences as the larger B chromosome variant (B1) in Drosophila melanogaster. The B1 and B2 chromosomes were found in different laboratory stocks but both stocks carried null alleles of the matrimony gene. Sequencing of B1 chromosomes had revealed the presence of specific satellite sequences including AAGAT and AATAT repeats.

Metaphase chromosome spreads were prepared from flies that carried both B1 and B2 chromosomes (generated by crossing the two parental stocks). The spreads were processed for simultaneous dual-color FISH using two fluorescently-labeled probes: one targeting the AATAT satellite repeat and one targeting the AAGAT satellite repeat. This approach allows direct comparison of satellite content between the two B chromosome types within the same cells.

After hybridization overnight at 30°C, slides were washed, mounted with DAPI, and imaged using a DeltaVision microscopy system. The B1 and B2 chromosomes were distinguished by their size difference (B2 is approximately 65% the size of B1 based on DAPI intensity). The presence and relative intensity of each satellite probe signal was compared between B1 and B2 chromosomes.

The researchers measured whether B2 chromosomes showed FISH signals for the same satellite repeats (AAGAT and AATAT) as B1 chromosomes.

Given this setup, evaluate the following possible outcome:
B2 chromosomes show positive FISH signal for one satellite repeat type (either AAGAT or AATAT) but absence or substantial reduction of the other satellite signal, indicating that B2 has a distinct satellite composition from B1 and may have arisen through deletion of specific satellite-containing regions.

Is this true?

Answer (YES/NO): NO